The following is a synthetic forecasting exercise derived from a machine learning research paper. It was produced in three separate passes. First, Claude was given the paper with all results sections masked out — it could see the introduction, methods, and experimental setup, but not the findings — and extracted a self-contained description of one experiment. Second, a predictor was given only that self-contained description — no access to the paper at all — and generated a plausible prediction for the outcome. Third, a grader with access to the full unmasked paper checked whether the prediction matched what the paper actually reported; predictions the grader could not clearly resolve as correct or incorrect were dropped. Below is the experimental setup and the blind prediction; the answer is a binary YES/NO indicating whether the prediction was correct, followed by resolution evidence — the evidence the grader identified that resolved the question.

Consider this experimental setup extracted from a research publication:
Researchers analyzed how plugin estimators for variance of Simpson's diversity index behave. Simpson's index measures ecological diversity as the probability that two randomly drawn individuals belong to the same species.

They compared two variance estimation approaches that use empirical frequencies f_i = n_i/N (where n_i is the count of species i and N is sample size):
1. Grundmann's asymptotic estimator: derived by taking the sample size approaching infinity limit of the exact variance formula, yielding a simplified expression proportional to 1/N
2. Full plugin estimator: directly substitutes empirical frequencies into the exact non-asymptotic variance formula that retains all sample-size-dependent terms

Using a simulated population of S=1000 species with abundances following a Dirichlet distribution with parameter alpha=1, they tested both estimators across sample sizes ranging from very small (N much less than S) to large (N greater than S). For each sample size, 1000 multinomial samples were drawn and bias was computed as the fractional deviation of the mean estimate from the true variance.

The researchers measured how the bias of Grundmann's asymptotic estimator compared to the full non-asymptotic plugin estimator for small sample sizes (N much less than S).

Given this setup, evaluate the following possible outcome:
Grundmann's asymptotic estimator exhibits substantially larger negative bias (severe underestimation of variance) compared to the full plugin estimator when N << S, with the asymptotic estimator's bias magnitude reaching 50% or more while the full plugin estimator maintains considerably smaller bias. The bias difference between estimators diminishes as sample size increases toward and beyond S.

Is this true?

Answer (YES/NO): NO